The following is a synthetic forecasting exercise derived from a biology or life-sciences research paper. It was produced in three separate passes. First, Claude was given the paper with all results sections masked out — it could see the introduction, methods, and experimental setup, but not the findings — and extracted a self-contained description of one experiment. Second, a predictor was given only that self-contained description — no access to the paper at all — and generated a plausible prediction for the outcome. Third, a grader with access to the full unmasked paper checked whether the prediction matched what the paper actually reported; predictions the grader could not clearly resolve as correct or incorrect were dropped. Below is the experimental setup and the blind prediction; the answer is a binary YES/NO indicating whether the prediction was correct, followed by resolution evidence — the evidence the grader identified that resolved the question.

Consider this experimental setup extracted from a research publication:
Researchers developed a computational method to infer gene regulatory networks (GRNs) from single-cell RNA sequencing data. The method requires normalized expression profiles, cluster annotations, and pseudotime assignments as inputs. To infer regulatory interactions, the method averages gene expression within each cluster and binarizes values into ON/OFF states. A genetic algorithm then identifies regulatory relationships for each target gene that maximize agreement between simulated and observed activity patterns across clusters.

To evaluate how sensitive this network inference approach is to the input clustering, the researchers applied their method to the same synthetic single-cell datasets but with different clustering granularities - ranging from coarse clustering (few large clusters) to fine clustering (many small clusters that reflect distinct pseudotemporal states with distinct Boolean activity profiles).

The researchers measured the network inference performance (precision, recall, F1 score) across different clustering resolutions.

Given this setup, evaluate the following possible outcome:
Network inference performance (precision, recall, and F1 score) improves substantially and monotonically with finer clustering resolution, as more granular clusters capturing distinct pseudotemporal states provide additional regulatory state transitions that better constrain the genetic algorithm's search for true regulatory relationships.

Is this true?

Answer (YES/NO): NO